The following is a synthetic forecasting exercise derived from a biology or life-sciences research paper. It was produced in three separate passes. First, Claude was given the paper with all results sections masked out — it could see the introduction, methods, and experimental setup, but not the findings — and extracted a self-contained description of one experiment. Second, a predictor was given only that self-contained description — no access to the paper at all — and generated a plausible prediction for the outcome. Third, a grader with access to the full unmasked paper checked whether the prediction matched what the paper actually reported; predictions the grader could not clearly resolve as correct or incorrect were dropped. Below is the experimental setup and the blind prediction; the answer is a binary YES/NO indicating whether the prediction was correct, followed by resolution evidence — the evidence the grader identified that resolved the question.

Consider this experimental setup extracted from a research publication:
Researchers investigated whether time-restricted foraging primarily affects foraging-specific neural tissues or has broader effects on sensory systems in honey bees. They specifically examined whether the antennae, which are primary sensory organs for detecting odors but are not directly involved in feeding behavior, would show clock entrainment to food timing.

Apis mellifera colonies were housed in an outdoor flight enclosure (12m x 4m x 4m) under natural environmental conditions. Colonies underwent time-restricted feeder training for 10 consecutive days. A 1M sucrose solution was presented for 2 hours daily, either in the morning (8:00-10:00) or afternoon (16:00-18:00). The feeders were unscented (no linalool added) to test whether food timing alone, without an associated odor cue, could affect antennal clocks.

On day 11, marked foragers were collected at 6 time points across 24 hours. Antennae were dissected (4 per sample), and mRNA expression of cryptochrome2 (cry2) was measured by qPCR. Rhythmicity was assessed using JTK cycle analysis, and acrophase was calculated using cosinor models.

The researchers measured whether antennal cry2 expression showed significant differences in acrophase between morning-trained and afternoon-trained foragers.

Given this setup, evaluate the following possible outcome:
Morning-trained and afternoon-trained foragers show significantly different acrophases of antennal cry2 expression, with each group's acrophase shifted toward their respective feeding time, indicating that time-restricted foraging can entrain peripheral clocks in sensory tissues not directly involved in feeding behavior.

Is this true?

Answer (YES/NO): NO